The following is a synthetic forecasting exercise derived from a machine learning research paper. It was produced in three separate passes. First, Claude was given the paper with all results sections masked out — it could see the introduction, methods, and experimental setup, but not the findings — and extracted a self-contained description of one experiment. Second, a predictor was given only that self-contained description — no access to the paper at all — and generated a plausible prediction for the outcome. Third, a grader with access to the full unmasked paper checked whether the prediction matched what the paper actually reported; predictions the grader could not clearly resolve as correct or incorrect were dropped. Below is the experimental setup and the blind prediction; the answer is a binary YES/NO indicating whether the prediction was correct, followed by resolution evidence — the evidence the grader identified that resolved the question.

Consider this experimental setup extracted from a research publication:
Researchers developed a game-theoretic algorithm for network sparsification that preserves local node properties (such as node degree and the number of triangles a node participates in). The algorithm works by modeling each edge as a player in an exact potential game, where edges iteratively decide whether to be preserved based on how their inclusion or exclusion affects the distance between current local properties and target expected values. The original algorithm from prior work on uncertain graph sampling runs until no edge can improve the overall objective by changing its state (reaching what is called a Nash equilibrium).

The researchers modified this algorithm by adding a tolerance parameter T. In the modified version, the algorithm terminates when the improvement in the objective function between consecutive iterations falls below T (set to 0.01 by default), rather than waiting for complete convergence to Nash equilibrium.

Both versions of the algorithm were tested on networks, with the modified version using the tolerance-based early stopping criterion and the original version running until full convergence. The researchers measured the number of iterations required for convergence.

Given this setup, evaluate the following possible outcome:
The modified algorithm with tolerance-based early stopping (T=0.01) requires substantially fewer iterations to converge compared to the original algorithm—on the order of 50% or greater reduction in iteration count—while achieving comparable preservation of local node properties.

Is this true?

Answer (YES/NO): YES